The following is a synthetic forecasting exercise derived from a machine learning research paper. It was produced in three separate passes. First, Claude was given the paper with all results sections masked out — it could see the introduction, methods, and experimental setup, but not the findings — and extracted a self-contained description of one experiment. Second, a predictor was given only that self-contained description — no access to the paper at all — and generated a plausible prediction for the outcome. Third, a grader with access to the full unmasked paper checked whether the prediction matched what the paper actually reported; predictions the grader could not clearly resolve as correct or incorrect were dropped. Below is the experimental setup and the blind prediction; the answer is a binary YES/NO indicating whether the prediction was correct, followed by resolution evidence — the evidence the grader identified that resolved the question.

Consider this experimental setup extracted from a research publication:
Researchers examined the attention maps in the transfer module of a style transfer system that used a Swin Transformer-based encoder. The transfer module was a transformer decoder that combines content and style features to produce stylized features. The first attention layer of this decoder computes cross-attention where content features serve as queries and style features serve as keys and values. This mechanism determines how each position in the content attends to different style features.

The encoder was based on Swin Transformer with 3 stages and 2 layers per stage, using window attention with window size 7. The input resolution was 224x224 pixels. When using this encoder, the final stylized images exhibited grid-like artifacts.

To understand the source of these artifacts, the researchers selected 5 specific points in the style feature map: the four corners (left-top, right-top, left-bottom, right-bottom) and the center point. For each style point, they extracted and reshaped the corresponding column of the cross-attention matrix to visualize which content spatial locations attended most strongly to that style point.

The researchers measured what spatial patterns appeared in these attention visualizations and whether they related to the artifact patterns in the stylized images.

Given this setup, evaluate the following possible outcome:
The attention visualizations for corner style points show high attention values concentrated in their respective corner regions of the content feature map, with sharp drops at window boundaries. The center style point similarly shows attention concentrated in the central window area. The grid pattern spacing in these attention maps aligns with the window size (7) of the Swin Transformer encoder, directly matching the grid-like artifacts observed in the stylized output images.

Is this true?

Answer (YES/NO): NO